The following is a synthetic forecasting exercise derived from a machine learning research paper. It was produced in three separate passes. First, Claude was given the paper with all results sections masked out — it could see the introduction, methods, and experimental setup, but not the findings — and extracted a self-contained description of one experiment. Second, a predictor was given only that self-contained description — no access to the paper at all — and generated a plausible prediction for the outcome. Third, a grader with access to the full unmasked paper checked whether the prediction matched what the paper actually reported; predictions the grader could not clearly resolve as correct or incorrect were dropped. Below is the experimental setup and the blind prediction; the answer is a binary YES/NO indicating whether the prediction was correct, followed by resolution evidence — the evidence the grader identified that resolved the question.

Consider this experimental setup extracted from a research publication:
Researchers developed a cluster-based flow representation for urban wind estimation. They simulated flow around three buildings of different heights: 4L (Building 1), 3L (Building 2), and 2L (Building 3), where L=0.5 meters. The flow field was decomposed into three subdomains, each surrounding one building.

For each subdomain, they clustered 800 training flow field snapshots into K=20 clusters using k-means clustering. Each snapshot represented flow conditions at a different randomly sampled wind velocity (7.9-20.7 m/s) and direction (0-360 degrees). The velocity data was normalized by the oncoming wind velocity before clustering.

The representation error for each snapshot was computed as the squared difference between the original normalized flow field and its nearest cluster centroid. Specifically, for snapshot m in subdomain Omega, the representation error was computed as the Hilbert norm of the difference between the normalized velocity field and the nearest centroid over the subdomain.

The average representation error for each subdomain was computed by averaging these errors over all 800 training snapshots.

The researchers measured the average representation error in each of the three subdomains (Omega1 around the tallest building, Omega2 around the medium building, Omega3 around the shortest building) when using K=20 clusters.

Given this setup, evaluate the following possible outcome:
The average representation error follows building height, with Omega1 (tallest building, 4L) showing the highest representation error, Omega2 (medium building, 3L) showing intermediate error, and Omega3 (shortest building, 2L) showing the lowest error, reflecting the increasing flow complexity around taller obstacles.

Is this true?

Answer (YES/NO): NO